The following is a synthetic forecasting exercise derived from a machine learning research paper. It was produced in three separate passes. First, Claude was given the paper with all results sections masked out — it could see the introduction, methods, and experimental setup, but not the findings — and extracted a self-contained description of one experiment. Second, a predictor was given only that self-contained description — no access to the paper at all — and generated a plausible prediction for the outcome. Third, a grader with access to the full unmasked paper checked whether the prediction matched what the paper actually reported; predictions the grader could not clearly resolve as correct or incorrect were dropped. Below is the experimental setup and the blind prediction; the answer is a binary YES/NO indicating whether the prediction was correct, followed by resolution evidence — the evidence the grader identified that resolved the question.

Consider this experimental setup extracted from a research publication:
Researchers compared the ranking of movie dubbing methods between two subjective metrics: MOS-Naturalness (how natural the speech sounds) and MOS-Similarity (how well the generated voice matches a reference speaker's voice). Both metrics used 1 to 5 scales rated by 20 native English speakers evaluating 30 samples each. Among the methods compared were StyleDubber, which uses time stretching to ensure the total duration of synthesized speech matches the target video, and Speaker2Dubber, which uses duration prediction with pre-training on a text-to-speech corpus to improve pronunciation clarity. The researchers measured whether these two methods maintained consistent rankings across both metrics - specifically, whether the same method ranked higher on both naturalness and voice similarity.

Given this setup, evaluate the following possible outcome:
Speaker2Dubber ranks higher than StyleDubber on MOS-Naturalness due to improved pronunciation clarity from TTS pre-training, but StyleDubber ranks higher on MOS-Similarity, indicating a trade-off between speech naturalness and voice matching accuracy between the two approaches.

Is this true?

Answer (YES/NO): YES